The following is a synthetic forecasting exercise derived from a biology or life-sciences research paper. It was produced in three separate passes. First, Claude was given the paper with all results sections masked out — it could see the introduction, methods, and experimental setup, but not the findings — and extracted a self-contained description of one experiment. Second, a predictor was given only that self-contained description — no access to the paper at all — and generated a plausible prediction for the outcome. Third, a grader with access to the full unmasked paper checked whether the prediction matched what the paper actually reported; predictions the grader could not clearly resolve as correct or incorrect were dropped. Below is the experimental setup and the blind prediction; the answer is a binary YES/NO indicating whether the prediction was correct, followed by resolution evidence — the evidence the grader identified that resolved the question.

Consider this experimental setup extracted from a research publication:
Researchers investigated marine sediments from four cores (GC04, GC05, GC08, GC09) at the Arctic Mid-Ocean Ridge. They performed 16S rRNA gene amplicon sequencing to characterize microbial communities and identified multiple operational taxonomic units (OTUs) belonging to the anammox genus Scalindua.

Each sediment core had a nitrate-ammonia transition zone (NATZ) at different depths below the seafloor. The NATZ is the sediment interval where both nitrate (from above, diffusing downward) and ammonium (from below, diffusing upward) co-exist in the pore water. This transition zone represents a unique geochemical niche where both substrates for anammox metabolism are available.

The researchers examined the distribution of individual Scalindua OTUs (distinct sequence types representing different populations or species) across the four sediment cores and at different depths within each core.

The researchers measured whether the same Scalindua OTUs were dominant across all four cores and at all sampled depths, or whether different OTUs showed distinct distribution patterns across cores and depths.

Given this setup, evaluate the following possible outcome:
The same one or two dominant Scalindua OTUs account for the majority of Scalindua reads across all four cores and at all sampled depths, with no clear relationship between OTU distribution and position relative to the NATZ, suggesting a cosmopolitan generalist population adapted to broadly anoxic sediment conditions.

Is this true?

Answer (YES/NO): NO